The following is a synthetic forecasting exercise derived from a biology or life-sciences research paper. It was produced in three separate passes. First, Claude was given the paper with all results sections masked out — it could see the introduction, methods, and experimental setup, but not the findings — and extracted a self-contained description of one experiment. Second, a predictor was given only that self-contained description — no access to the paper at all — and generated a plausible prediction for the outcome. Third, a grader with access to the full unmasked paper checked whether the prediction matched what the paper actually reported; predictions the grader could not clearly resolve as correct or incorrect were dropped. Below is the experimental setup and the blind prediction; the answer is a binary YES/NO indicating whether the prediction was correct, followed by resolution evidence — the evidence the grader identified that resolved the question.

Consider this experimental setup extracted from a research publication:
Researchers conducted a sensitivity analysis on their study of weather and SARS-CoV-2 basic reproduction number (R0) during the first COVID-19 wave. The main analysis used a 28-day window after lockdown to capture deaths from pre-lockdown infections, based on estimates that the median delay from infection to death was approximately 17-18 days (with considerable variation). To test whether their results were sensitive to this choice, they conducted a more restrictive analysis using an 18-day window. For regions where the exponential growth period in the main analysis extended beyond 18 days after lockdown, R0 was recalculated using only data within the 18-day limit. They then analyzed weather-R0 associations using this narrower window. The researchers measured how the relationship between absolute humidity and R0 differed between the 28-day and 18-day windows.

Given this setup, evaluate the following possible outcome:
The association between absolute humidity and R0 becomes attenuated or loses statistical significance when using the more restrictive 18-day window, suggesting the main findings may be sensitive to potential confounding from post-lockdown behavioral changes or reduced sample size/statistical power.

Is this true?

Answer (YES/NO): YES